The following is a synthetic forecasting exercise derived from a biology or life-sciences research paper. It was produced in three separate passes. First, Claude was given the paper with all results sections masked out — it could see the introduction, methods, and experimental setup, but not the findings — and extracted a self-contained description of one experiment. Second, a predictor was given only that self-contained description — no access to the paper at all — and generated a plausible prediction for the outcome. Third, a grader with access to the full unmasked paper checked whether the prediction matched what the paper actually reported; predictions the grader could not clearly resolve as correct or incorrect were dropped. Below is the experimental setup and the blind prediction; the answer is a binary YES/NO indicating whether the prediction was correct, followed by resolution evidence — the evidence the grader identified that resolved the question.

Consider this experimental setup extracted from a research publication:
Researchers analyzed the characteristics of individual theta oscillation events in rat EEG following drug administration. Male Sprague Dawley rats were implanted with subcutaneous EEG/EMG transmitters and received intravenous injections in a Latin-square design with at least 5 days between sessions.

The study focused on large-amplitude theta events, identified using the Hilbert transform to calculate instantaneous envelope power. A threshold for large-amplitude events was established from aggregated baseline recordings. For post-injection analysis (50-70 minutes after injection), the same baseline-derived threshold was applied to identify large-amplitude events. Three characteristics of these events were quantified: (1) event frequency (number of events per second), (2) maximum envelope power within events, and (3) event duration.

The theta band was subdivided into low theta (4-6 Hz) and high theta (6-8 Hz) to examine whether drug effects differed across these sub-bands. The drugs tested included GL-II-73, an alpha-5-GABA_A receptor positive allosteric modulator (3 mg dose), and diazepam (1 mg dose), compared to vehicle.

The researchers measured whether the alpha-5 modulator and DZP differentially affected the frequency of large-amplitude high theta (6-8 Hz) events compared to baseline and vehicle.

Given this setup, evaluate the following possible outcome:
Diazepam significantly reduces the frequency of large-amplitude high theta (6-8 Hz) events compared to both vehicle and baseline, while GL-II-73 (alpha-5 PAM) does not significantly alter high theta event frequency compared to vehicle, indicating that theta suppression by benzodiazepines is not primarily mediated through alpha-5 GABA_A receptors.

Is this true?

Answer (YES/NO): YES